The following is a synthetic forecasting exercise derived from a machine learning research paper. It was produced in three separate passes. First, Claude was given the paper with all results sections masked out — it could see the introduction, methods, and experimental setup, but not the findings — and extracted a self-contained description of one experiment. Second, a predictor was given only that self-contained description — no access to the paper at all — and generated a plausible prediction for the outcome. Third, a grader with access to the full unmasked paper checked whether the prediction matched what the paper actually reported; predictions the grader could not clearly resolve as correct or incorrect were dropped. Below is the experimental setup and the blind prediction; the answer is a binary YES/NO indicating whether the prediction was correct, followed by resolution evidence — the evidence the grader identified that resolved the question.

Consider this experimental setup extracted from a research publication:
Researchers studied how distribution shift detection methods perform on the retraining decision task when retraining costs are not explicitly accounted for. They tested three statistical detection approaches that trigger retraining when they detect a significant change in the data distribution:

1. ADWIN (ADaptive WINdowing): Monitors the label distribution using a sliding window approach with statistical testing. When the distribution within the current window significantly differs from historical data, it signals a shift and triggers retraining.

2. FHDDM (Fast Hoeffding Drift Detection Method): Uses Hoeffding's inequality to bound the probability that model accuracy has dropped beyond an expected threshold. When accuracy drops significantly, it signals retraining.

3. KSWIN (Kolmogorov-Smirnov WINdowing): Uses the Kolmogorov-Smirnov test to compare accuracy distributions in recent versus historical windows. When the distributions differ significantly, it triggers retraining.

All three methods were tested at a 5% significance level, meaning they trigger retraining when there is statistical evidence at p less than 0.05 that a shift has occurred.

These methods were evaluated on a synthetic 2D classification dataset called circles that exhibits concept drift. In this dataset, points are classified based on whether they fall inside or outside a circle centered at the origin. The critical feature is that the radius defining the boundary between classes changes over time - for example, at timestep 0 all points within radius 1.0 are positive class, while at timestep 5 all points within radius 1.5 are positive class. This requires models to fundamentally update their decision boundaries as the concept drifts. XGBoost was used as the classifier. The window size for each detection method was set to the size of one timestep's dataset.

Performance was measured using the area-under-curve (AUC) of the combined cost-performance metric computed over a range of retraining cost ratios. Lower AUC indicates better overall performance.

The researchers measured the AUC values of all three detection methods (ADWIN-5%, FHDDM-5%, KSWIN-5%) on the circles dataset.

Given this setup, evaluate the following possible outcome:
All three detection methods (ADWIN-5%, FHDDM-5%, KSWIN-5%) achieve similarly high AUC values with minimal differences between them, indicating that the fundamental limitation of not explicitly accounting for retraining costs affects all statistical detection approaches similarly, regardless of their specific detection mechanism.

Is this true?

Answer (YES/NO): YES